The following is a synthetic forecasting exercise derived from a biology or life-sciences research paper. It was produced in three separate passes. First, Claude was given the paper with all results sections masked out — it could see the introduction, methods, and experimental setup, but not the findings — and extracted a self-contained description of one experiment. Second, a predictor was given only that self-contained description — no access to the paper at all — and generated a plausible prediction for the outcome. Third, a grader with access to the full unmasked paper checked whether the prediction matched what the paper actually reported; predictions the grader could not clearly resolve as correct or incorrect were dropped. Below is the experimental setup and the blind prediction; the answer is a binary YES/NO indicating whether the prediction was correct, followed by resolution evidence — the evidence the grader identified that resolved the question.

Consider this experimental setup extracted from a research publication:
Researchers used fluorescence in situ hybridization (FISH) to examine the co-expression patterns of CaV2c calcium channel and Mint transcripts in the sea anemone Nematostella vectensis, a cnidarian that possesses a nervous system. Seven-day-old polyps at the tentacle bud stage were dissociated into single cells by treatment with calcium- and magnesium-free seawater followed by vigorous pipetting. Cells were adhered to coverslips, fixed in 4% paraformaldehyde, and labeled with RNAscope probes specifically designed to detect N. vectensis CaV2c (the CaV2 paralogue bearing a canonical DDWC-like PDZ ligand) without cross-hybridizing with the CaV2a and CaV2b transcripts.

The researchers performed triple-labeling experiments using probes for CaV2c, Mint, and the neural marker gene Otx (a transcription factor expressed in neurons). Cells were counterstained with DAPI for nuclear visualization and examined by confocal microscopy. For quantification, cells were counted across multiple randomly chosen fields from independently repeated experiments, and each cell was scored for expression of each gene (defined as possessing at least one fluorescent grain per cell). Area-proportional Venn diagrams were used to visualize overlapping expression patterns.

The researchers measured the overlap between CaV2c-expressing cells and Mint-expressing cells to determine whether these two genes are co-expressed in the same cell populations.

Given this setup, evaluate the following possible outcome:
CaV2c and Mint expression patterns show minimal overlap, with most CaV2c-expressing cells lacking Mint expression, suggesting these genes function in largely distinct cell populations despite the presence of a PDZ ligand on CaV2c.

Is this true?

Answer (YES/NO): NO